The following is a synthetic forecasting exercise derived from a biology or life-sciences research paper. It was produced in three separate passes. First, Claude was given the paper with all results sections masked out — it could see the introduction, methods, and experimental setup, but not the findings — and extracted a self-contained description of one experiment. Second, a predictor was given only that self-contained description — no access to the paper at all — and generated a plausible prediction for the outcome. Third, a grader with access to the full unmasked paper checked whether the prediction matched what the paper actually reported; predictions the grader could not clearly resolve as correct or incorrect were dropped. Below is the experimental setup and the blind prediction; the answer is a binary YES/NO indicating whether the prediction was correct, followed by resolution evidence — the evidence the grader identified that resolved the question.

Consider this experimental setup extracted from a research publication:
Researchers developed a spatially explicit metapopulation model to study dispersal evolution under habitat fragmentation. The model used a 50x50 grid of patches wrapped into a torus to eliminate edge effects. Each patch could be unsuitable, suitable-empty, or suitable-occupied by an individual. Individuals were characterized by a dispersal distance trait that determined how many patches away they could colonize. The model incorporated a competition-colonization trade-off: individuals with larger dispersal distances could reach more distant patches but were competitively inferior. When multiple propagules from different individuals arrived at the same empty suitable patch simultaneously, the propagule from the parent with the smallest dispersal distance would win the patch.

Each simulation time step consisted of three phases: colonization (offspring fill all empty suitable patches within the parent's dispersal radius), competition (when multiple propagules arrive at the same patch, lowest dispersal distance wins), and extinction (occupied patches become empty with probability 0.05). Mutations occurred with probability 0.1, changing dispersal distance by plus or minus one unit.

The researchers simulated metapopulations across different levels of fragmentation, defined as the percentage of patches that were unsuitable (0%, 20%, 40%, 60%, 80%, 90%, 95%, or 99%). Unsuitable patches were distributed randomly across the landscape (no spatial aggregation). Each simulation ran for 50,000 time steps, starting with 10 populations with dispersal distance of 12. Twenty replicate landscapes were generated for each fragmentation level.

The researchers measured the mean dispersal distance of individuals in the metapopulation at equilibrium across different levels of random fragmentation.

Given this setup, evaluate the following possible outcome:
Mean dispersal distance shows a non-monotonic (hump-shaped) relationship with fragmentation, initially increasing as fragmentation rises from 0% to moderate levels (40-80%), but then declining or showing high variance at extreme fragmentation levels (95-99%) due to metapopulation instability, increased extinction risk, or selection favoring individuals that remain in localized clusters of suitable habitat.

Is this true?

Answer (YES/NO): NO